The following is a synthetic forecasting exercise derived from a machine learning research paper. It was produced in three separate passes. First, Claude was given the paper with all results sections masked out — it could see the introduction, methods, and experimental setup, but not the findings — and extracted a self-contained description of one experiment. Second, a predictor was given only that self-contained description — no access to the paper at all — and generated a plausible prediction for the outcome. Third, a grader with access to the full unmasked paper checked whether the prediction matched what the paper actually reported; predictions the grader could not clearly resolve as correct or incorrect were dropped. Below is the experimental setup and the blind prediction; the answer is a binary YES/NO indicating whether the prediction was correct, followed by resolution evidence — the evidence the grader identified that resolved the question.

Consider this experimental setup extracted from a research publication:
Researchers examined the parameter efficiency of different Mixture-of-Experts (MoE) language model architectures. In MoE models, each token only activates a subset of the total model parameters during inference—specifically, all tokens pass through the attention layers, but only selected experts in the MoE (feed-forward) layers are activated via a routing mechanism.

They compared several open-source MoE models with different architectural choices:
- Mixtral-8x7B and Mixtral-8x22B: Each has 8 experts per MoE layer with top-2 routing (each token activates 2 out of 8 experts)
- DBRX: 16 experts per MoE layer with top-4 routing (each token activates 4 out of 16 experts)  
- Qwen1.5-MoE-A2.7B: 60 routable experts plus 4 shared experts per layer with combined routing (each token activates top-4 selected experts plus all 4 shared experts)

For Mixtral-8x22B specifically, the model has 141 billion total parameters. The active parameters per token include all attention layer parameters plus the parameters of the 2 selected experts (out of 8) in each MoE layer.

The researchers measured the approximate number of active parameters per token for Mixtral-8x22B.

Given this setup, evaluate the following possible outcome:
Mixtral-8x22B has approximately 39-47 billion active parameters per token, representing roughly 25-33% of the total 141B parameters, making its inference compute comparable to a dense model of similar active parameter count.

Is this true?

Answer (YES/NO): YES